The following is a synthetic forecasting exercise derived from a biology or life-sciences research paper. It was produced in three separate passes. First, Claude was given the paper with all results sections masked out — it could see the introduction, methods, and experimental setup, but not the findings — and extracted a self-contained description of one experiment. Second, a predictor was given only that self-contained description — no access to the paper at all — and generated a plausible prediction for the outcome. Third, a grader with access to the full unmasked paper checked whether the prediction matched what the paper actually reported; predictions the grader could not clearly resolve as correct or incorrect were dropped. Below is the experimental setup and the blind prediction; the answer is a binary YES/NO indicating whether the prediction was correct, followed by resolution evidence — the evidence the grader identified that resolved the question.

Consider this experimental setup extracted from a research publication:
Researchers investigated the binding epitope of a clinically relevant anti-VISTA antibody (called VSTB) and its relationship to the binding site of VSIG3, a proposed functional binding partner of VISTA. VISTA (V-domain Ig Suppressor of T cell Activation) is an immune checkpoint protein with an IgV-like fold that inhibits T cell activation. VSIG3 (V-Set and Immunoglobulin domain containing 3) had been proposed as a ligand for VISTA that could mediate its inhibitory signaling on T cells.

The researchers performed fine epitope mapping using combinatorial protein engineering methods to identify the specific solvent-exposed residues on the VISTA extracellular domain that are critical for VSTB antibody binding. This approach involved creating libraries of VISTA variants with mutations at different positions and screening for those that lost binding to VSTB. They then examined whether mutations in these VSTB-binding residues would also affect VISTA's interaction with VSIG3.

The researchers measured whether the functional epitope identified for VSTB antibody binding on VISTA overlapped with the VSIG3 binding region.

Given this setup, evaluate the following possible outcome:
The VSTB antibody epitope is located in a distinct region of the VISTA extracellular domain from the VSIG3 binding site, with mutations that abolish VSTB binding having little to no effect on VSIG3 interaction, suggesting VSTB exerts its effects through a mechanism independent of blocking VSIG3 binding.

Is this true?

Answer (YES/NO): NO